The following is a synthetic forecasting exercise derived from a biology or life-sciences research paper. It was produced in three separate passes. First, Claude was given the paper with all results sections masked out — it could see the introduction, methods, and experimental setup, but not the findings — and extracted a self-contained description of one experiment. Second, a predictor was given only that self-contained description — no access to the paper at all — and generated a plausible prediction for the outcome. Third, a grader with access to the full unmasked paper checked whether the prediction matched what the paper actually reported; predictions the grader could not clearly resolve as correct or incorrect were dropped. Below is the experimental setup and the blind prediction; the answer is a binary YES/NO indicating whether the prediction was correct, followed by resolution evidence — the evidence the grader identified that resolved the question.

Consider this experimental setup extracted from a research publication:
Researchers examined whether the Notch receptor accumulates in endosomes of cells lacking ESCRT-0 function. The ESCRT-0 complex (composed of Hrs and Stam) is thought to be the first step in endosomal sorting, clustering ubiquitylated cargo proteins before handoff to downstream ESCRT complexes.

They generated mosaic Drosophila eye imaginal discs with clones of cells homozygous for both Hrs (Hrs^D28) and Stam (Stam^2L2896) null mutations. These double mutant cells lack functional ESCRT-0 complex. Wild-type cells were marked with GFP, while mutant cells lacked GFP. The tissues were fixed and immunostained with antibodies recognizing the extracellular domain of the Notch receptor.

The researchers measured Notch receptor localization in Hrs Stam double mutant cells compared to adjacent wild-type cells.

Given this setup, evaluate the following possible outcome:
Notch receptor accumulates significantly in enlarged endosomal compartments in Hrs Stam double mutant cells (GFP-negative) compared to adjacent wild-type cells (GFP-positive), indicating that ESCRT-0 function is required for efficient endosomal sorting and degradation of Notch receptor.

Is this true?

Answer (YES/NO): YES